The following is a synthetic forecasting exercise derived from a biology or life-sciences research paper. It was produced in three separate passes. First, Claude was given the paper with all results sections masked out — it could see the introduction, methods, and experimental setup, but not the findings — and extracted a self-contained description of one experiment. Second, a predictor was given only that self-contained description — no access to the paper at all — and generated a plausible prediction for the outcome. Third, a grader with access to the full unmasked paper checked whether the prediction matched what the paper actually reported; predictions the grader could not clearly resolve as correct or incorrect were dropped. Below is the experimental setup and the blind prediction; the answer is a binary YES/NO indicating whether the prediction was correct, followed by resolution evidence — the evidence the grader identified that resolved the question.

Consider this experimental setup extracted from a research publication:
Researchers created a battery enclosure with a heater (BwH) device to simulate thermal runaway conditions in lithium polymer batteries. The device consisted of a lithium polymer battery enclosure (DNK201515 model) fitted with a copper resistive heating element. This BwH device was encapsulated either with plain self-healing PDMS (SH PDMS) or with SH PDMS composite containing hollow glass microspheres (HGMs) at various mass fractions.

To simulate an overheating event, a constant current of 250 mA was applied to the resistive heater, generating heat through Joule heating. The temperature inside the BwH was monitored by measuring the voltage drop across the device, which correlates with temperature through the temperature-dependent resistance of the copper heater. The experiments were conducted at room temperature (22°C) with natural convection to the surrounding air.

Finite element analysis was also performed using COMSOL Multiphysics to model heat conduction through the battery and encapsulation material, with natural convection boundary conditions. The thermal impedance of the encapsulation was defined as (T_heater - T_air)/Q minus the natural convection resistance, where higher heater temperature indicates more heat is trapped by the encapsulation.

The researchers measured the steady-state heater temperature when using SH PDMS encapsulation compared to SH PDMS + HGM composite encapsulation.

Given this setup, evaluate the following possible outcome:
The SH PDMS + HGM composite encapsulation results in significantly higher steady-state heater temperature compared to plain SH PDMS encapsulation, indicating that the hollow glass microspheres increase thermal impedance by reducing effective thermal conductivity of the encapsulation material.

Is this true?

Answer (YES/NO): YES